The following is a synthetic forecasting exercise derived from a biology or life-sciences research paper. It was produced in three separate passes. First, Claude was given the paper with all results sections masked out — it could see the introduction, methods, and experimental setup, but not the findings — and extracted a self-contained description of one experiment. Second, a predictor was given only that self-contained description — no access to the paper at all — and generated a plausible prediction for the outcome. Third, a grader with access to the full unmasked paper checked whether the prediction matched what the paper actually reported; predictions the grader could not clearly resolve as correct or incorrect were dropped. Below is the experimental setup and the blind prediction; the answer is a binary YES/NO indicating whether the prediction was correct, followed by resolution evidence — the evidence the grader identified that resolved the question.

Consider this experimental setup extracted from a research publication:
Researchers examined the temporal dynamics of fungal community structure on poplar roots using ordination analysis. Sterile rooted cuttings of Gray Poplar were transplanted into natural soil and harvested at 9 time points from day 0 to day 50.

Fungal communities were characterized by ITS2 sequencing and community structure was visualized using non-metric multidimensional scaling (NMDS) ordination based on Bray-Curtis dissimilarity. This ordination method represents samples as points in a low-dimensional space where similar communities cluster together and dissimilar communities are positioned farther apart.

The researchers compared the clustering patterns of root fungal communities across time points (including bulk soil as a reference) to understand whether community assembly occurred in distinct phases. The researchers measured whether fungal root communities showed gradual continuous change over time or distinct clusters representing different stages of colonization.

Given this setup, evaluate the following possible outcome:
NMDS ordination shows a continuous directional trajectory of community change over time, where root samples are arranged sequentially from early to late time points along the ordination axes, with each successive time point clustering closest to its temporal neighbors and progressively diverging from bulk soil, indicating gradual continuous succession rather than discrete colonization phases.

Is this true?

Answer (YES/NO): NO